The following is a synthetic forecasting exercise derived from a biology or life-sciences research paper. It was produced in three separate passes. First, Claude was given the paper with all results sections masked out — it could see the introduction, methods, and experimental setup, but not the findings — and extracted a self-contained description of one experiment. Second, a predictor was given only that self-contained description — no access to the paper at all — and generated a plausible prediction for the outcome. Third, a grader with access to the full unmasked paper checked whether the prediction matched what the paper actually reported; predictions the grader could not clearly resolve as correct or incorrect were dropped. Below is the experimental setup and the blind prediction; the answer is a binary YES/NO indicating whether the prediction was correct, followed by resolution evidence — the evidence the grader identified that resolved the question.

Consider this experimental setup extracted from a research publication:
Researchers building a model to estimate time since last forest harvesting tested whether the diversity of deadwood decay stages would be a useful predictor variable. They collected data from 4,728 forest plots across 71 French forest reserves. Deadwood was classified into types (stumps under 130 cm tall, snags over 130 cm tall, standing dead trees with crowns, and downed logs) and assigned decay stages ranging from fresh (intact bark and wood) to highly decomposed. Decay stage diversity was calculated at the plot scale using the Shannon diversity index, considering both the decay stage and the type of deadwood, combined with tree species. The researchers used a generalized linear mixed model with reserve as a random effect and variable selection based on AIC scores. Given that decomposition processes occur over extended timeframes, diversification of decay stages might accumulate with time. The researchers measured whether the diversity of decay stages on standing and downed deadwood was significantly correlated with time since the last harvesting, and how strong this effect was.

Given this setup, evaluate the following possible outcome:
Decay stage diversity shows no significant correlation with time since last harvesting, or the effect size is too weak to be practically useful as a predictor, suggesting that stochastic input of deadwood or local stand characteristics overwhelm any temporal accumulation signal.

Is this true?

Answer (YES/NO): YES